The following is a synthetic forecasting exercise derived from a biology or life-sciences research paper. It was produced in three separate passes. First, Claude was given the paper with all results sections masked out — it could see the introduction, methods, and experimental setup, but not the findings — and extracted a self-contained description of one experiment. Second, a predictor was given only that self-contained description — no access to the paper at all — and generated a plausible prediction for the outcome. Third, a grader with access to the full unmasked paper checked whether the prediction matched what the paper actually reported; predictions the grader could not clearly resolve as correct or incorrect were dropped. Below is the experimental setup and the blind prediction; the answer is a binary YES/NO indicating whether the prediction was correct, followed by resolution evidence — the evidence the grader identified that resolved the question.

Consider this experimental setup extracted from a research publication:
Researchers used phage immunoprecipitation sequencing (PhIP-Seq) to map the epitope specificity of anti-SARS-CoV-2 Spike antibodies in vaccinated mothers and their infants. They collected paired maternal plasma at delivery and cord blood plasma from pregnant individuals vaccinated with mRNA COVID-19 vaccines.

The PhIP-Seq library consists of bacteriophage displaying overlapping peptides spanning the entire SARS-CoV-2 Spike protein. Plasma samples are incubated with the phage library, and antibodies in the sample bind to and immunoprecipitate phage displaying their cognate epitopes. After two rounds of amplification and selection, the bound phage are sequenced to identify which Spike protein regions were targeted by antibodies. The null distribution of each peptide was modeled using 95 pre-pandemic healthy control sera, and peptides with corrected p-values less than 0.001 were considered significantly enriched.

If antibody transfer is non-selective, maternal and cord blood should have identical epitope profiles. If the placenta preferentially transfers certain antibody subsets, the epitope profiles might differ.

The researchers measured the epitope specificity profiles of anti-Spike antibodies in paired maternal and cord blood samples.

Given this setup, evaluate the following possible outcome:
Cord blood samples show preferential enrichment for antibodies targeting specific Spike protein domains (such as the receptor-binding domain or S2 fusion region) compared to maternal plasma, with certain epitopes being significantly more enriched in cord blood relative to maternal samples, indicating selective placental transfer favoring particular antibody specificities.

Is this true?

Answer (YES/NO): NO